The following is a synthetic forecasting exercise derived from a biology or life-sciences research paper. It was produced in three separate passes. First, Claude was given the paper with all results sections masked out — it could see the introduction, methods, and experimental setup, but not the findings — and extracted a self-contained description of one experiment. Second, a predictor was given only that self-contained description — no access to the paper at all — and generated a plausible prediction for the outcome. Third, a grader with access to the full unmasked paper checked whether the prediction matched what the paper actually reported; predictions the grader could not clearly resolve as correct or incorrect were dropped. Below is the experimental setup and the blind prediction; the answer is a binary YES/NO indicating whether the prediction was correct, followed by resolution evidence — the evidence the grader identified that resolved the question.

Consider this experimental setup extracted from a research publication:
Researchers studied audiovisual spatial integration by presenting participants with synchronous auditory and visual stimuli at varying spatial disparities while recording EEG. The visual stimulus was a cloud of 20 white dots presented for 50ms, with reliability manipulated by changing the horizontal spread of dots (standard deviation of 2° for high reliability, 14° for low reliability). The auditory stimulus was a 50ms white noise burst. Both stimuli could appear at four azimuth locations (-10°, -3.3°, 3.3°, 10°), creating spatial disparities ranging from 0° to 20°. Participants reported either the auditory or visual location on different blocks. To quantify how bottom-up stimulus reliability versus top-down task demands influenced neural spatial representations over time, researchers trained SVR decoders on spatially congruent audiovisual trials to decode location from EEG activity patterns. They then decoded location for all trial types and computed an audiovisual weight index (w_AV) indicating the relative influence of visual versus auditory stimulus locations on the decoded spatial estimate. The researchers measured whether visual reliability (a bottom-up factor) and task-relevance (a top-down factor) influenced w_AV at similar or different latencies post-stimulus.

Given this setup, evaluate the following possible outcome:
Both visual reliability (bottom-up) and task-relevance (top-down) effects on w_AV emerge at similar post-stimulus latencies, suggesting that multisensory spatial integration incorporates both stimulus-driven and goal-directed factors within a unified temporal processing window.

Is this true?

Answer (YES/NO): NO